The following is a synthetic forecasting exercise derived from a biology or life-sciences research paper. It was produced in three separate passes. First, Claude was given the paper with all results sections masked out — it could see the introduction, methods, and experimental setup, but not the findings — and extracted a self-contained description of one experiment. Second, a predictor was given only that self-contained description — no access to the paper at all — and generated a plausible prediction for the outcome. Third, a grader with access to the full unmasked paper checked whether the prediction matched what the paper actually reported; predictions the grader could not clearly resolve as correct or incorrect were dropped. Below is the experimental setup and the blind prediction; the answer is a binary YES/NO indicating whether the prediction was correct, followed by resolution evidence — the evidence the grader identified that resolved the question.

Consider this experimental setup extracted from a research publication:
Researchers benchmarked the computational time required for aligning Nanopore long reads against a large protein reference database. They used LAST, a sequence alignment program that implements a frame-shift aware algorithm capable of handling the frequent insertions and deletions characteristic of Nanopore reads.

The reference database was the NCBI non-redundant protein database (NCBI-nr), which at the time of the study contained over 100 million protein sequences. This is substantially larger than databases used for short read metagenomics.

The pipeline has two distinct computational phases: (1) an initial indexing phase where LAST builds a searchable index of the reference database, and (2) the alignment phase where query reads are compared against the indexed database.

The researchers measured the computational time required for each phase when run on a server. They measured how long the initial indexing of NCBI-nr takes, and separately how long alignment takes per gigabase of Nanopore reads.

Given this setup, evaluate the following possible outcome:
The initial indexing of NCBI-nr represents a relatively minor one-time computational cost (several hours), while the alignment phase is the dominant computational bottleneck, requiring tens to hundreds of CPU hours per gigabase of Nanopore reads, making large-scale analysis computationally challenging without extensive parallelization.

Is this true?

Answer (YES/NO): NO